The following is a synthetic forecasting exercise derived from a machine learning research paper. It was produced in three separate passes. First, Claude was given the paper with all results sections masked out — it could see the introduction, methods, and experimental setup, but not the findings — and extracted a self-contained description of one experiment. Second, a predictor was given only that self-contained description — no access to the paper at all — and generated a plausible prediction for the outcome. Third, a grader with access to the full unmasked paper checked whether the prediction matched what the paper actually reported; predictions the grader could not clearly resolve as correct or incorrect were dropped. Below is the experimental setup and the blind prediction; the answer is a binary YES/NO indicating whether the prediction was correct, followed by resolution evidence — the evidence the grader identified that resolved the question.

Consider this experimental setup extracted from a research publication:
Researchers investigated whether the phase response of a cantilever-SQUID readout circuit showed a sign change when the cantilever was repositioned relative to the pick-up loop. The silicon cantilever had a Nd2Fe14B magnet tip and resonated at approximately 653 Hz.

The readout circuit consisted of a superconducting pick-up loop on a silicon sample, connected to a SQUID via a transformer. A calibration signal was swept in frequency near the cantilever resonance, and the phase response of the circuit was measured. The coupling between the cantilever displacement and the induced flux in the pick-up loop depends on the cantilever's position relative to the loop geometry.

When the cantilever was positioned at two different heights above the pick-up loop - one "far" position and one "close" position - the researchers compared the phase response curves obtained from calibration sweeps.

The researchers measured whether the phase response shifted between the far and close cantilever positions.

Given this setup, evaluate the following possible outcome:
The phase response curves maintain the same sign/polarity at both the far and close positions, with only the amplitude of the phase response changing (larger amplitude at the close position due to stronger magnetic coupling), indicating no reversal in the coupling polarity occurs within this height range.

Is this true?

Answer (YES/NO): NO